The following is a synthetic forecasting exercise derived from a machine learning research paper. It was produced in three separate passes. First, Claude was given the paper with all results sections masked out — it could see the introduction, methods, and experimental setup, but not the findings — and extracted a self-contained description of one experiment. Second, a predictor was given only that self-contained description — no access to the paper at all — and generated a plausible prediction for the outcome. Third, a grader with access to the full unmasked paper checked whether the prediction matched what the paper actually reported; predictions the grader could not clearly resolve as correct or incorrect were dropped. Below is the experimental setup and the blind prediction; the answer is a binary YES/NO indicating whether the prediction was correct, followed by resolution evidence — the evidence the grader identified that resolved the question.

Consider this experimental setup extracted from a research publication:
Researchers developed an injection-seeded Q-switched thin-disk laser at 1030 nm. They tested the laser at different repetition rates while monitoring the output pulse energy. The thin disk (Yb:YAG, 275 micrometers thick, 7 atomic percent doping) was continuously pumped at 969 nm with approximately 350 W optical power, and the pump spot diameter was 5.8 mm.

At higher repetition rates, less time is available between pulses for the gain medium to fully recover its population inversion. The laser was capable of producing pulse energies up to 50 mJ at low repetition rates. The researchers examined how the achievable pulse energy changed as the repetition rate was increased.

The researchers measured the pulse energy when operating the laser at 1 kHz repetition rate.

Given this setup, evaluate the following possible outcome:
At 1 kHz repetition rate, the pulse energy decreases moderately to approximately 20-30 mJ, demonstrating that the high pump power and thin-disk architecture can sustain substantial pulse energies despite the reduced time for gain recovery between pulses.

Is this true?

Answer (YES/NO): NO